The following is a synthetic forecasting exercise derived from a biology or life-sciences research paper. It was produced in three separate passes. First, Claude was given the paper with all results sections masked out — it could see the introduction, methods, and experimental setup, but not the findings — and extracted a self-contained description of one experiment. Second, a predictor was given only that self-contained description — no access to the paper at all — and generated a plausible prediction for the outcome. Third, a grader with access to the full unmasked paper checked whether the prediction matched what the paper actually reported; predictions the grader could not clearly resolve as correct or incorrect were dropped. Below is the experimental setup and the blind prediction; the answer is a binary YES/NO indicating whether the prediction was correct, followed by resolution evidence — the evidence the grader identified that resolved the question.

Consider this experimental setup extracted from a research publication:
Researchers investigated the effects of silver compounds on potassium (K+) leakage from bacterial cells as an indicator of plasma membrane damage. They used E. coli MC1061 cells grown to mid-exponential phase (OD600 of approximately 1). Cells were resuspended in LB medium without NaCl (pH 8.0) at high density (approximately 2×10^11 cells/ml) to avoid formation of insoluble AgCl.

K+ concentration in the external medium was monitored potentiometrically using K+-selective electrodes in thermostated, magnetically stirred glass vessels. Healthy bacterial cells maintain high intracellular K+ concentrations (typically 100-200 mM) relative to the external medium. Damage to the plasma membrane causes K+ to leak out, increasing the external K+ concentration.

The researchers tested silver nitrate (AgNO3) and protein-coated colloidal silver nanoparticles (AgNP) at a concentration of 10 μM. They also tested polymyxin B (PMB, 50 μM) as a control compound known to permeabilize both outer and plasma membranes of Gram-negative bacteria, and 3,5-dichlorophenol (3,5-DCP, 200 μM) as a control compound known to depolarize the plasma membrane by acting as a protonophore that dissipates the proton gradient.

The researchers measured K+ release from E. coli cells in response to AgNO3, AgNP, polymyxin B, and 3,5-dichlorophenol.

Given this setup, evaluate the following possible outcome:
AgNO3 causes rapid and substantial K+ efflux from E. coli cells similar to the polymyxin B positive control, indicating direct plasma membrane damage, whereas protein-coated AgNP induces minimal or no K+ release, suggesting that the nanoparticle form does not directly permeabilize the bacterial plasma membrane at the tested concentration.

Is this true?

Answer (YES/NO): NO